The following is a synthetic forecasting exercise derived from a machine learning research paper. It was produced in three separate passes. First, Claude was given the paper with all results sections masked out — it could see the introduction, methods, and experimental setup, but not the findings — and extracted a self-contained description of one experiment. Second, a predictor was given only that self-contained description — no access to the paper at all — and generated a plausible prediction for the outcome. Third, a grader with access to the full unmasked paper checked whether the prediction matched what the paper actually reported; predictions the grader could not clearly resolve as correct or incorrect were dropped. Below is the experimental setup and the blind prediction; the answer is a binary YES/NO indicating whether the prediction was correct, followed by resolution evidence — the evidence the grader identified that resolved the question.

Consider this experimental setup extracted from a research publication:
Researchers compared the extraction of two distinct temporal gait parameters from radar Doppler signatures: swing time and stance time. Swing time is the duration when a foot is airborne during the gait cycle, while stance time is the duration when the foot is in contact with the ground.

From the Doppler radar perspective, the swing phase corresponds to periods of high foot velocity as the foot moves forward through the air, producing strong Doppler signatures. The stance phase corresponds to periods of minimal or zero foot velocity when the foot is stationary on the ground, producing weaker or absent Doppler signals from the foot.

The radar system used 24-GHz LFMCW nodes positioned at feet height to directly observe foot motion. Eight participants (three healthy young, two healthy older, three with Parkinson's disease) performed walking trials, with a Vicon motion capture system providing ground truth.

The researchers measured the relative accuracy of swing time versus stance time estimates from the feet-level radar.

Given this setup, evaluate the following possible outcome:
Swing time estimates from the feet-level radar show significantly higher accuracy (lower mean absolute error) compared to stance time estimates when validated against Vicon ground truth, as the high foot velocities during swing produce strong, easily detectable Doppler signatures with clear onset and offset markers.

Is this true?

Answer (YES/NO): NO